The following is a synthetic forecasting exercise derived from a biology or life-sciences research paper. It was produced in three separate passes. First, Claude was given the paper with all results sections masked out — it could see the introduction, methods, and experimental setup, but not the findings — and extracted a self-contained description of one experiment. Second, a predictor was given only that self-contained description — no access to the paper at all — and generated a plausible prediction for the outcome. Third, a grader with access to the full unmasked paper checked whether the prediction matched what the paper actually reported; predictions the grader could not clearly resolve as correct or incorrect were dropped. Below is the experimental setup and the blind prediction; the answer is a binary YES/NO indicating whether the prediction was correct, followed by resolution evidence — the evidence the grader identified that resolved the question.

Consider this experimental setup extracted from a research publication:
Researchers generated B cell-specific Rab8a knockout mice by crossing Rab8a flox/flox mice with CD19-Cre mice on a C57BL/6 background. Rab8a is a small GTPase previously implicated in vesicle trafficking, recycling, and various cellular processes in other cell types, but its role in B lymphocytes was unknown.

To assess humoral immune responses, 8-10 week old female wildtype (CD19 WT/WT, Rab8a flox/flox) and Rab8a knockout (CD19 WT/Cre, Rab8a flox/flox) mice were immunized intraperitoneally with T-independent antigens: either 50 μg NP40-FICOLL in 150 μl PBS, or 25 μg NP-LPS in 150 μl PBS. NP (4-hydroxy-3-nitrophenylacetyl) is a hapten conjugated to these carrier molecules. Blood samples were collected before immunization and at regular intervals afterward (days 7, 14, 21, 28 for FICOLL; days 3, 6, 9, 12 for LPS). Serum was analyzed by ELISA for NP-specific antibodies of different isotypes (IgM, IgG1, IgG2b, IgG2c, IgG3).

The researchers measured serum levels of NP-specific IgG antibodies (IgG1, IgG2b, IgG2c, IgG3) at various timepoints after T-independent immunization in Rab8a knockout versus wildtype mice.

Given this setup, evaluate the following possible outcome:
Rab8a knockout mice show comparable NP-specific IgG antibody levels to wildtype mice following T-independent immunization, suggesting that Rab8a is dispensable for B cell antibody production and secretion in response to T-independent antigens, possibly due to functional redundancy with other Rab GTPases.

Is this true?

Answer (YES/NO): NO